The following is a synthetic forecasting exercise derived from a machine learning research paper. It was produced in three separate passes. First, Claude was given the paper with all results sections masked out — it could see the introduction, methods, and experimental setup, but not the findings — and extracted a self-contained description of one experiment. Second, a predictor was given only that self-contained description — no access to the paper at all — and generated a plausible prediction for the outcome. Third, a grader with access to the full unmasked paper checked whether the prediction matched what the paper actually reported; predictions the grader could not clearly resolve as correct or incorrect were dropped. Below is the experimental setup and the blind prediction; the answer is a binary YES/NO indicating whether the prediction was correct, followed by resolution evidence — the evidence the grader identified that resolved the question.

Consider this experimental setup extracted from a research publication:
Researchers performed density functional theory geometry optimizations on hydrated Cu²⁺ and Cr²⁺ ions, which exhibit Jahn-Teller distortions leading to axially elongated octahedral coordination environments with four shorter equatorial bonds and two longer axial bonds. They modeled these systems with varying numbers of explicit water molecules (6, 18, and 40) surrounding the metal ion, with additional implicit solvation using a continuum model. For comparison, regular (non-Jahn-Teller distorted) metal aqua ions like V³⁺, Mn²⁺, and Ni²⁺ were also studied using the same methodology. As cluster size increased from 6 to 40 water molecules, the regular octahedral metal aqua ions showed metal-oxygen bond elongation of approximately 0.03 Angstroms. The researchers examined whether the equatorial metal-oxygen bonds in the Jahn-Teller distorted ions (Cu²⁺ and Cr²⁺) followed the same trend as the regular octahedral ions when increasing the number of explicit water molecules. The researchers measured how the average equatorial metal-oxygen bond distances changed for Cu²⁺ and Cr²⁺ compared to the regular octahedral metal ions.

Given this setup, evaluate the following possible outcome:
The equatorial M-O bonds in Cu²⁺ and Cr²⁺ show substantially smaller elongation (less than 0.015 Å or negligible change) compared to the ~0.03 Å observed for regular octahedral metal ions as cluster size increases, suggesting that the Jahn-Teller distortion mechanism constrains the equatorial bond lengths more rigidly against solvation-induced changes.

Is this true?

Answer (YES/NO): NO